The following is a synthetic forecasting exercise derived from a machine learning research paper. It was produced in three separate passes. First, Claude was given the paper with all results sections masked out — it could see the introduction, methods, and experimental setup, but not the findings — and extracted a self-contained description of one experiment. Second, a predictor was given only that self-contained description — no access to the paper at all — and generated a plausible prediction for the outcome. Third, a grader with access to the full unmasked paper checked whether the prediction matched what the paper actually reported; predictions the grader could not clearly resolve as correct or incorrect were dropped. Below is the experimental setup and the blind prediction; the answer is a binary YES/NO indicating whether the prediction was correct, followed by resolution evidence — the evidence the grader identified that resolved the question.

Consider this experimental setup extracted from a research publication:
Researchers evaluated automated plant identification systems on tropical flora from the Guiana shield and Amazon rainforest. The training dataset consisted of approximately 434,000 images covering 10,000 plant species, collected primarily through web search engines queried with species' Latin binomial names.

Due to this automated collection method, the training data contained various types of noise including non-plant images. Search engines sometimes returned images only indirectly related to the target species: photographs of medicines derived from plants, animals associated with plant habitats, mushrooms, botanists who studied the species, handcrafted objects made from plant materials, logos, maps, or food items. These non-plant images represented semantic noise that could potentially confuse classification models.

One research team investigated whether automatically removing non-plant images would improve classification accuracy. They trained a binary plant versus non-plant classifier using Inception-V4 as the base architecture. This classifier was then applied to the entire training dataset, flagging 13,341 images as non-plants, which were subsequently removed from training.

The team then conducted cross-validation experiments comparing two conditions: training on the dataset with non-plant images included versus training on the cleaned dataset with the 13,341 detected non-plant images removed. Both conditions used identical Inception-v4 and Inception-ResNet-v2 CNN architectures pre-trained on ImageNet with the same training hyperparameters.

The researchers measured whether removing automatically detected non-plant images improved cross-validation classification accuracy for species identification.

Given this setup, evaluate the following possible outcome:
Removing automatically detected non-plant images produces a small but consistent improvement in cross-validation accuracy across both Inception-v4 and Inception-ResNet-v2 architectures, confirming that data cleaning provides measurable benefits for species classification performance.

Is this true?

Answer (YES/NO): NO